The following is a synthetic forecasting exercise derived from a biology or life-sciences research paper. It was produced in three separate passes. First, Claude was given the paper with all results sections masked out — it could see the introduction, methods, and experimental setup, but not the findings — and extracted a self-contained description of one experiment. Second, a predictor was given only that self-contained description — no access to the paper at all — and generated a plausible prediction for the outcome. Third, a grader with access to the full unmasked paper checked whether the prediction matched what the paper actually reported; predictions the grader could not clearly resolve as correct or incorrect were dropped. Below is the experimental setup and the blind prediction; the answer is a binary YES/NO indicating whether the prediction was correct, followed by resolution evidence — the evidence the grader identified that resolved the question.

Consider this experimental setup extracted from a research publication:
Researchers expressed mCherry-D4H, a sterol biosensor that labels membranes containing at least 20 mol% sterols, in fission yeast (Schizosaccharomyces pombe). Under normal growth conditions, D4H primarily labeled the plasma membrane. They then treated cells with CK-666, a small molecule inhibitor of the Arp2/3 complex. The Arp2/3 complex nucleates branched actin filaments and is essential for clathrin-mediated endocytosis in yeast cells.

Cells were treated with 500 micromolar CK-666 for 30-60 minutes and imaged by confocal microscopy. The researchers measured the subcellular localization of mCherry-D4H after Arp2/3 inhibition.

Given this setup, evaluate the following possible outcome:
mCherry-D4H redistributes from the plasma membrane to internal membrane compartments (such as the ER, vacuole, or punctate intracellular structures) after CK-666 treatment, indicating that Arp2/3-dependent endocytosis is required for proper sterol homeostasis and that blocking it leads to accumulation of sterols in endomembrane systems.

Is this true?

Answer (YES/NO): NO